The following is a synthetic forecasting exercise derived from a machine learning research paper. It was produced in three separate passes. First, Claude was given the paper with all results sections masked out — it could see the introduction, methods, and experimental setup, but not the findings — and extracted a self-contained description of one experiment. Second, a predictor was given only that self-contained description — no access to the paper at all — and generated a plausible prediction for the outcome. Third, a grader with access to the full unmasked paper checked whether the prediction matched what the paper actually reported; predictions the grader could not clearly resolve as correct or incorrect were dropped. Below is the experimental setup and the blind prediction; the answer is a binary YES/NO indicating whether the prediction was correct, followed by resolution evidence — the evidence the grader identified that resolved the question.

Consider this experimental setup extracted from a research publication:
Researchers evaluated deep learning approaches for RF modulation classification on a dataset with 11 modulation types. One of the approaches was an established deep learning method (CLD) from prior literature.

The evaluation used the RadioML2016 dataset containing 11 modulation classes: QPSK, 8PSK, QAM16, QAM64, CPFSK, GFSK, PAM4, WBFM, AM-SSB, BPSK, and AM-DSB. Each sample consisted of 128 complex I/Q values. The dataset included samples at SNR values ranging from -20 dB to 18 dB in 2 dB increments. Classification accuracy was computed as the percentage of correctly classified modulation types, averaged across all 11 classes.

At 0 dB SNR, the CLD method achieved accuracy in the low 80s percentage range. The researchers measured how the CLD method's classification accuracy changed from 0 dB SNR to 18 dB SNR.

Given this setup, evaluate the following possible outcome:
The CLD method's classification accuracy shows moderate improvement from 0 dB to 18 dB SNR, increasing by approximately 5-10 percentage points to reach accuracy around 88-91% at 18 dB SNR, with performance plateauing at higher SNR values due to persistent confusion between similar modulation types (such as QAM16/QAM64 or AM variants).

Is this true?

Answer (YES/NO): NO